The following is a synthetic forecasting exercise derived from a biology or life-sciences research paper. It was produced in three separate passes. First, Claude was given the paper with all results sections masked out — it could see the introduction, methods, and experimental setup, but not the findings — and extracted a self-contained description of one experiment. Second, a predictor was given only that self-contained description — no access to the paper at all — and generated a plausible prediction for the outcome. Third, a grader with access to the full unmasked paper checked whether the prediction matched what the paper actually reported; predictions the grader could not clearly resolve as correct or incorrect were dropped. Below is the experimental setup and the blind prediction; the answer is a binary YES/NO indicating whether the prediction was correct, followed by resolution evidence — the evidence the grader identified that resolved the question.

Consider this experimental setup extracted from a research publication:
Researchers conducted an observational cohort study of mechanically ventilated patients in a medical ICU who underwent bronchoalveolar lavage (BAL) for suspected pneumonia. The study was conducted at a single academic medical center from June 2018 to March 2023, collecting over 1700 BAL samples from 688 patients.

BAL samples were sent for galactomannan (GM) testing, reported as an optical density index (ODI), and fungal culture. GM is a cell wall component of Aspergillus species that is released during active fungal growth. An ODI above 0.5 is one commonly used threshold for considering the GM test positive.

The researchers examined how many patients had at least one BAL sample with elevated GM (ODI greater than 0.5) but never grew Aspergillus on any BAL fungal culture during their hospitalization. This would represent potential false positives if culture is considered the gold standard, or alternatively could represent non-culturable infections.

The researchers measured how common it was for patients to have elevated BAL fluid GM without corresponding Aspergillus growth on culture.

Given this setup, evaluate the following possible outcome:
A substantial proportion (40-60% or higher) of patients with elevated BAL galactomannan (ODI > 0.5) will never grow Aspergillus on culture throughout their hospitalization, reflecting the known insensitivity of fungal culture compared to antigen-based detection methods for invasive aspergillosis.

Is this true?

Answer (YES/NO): YES